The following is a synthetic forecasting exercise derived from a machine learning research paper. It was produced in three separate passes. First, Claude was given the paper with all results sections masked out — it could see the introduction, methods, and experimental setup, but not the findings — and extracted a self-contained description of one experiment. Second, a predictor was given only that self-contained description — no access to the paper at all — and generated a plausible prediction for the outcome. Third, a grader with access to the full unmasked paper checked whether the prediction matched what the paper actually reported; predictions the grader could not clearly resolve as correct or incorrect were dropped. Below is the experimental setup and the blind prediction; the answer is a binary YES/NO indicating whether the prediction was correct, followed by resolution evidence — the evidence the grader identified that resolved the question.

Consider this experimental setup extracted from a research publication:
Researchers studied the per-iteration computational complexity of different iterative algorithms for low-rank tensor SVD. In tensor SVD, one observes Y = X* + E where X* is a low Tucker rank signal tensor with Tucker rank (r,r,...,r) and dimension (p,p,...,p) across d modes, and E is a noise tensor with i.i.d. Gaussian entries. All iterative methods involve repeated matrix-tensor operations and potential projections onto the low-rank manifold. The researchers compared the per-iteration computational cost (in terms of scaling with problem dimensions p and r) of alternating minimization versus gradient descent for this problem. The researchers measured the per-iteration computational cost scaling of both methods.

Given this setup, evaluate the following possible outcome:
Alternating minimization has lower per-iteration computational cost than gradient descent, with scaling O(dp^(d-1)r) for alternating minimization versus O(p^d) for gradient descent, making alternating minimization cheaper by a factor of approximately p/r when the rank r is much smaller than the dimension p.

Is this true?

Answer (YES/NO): NO